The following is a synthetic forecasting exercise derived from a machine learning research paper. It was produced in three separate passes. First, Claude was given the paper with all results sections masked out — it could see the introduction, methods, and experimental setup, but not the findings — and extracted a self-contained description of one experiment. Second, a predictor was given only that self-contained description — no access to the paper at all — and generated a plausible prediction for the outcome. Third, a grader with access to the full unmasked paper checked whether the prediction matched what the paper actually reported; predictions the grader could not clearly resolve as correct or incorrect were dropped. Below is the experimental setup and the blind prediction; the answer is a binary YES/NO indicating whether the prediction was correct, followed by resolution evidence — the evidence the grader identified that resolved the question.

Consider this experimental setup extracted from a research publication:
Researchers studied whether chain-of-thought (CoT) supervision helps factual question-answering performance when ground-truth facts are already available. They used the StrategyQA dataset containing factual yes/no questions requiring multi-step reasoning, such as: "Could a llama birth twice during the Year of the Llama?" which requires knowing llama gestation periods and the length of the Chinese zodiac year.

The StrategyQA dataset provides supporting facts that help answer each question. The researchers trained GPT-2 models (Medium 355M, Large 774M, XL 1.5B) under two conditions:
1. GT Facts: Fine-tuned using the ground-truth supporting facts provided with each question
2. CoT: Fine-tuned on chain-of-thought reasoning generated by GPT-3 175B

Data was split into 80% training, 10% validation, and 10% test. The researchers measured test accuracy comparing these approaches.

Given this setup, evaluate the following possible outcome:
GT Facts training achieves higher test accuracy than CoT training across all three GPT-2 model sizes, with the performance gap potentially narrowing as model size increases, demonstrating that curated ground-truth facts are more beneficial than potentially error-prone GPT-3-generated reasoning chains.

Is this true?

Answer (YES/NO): NO